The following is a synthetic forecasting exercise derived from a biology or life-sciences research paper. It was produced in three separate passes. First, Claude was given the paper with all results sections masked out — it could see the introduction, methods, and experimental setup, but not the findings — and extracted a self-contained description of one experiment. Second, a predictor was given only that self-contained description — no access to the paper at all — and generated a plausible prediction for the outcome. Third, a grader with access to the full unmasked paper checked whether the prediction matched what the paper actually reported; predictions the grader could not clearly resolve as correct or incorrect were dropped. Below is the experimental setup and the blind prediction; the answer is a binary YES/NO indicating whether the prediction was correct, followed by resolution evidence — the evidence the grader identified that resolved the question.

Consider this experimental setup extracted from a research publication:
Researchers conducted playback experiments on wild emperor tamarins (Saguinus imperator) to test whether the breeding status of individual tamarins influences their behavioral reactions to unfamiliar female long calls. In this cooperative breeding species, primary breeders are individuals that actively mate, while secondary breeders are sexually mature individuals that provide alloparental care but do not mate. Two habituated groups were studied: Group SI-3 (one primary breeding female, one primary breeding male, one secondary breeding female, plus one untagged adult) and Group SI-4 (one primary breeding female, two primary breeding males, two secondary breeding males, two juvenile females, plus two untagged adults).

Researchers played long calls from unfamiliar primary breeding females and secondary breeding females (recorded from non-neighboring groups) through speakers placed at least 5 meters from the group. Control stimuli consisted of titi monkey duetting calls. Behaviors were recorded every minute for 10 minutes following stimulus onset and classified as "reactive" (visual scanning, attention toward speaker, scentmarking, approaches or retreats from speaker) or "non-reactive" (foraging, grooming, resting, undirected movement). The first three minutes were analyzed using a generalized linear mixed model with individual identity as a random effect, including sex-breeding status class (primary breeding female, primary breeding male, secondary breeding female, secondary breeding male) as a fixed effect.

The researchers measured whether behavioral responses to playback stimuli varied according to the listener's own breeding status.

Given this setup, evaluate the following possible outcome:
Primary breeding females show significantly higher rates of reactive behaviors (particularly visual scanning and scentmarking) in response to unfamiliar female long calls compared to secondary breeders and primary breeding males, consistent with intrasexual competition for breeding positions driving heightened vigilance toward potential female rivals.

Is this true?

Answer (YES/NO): NO